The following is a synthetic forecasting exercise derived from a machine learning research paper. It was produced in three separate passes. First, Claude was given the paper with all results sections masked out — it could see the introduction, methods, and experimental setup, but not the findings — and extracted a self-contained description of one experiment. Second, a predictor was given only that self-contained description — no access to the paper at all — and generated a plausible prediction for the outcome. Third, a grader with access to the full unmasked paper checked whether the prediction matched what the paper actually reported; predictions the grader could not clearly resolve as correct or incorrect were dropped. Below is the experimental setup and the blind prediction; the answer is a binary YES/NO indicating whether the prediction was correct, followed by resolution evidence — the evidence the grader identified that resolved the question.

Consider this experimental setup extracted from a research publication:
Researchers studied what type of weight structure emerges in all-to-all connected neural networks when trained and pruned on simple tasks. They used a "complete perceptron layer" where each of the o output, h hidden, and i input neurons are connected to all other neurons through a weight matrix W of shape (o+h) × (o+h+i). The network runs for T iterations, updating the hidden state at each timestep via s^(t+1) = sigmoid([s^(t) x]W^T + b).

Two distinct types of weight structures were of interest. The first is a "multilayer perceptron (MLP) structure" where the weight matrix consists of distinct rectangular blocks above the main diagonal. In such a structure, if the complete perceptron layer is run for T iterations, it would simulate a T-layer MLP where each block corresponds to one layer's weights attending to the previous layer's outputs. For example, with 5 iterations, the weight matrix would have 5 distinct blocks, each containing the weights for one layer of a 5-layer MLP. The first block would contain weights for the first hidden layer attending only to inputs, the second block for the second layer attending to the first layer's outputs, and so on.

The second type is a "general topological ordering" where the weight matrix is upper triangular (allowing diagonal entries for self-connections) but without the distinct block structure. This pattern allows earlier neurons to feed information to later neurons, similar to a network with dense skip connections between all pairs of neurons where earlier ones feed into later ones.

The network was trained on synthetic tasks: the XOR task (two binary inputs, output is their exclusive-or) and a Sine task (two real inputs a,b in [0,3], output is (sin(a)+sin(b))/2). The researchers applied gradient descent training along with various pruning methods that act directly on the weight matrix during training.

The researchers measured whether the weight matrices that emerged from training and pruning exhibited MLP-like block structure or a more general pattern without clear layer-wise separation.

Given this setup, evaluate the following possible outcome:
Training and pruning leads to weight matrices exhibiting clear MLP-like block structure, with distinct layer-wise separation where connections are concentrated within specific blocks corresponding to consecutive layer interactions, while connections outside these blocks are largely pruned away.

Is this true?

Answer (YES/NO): NO